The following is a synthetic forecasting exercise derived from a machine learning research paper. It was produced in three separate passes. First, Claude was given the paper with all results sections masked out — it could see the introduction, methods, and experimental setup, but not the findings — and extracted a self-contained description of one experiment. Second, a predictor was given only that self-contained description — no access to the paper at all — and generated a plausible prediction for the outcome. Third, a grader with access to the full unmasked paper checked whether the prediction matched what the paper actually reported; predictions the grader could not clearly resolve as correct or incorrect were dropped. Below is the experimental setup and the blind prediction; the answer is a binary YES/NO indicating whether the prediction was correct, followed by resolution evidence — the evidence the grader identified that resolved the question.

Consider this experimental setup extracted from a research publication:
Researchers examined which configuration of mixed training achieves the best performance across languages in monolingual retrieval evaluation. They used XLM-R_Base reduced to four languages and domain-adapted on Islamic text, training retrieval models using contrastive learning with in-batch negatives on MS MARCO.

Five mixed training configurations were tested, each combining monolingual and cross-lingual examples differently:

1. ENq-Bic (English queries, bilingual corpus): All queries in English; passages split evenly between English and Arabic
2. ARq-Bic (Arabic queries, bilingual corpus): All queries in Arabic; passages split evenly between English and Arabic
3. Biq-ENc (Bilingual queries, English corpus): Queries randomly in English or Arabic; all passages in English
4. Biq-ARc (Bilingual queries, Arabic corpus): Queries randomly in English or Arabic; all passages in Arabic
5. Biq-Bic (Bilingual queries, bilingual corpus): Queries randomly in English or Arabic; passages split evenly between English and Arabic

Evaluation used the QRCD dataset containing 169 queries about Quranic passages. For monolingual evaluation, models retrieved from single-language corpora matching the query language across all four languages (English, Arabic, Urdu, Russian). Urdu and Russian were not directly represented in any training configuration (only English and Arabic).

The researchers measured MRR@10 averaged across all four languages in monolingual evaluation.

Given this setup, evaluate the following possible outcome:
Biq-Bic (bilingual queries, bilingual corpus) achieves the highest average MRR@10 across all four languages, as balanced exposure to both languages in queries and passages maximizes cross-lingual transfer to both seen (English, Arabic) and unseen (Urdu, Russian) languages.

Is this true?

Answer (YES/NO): NO